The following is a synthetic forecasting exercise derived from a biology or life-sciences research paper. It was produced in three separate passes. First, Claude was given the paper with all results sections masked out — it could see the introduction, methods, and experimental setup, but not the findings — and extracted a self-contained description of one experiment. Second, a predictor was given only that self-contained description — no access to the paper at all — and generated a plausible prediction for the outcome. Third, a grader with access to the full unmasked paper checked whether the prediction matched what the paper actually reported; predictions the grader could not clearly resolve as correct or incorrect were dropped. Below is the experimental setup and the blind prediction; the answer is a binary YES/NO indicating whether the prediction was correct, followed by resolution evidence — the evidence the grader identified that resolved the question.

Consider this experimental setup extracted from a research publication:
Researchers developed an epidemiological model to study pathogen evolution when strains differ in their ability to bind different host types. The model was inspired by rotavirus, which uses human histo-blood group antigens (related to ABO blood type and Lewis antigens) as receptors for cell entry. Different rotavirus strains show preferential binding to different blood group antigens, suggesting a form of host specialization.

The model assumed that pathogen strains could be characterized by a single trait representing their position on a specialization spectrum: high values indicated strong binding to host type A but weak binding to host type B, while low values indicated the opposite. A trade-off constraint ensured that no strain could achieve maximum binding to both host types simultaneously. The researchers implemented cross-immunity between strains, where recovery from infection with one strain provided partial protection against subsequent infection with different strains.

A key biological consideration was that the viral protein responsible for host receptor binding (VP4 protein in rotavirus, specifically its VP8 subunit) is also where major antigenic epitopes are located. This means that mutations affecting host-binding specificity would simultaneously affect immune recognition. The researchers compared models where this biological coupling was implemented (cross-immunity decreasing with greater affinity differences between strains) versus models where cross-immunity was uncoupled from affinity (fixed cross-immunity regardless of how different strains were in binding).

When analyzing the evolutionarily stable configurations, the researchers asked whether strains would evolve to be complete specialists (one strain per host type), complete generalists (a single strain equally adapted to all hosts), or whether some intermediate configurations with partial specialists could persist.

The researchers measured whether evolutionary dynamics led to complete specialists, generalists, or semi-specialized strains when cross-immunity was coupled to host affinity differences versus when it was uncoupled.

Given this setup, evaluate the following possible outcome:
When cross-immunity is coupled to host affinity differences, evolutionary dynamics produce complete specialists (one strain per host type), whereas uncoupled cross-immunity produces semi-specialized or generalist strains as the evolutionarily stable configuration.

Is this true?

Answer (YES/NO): NO